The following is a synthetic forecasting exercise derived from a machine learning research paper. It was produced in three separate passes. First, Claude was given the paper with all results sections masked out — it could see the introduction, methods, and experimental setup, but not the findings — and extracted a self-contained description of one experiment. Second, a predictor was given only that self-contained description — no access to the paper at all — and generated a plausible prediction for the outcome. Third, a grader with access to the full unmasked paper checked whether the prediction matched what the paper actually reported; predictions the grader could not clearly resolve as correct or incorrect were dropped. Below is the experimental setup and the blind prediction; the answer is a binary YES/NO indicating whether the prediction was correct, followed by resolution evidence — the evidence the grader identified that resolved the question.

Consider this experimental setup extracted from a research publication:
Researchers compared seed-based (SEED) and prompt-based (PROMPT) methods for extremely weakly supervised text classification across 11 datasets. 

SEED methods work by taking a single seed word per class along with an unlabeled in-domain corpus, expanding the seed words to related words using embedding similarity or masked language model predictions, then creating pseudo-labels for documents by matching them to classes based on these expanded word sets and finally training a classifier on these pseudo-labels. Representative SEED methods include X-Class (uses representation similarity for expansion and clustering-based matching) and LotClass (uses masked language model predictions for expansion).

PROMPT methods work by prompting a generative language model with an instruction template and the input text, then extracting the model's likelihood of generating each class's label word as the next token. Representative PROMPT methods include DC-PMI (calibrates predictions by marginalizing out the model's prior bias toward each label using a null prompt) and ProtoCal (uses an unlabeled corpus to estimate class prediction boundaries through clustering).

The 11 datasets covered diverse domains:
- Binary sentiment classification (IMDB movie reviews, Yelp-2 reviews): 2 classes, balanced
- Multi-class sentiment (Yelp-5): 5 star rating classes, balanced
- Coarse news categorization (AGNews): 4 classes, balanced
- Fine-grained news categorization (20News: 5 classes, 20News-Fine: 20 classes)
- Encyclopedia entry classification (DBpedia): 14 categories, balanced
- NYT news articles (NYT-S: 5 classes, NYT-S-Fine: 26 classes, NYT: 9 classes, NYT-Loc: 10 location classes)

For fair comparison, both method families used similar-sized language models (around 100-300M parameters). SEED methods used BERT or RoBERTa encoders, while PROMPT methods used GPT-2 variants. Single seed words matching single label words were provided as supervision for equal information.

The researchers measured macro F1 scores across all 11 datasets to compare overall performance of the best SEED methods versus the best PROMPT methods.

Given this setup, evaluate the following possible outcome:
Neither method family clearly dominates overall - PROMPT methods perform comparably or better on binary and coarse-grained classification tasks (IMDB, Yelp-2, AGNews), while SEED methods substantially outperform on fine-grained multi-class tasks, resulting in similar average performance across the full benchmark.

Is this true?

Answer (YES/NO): NO